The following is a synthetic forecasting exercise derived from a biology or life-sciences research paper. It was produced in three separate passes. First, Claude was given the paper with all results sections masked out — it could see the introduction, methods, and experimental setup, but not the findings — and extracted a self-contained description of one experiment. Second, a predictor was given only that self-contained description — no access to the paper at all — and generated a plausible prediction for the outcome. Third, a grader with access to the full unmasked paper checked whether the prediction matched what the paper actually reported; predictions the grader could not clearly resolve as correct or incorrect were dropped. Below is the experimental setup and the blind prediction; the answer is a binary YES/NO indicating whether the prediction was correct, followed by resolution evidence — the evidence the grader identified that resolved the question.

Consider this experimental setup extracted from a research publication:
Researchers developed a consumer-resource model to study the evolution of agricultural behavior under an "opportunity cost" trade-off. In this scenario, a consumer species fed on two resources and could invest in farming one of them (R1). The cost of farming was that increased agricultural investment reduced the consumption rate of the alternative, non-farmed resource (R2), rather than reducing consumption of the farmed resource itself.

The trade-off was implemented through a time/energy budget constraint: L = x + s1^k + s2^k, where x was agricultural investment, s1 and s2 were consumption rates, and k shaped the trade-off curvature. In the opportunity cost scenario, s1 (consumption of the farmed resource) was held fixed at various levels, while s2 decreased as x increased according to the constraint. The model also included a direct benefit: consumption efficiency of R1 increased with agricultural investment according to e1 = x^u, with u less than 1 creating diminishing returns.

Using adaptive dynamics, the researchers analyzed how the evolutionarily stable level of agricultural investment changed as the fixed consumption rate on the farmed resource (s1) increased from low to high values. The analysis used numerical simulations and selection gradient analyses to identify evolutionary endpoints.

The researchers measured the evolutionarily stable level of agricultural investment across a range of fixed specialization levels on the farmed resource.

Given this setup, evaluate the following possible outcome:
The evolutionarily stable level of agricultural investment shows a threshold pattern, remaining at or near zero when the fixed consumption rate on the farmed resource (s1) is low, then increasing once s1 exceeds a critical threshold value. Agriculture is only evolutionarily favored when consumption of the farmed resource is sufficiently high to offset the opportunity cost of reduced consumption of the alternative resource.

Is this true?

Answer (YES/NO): NO